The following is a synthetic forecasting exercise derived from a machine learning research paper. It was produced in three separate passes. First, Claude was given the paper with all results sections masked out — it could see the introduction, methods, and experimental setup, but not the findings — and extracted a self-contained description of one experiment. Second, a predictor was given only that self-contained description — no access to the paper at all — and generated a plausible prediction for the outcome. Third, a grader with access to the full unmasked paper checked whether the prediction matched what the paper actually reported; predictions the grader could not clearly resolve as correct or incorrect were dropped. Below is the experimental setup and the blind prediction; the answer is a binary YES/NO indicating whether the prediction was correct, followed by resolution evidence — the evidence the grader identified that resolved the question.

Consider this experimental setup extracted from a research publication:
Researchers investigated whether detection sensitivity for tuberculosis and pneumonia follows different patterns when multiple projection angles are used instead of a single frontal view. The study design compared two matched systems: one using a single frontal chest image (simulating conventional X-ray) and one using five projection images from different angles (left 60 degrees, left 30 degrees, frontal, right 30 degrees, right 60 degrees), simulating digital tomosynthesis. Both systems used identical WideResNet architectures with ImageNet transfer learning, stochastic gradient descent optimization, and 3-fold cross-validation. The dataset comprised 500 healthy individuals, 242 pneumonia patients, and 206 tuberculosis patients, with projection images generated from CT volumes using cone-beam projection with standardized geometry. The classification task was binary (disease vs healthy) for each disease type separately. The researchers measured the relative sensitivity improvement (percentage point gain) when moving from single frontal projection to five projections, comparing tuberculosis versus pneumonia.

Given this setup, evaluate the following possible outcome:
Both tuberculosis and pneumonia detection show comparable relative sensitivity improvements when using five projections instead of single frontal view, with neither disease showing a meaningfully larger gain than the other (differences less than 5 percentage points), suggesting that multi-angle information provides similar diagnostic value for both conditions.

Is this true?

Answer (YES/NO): NO